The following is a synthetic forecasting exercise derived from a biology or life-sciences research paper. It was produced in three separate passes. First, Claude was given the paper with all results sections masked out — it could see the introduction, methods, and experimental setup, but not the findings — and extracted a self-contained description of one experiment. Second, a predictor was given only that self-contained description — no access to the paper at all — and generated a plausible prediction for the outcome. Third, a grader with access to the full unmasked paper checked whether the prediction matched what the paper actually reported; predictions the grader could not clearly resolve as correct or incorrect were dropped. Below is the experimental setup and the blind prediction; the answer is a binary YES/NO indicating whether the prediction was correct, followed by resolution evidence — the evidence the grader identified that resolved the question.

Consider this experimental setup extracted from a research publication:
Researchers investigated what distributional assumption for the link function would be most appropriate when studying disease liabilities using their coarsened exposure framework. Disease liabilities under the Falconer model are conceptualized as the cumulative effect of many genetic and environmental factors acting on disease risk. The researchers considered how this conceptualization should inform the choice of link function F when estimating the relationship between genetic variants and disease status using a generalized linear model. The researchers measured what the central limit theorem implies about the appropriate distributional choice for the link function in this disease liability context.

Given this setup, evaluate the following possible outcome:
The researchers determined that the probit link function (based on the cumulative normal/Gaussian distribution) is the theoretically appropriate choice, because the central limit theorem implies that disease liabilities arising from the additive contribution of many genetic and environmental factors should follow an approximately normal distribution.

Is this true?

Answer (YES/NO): YES